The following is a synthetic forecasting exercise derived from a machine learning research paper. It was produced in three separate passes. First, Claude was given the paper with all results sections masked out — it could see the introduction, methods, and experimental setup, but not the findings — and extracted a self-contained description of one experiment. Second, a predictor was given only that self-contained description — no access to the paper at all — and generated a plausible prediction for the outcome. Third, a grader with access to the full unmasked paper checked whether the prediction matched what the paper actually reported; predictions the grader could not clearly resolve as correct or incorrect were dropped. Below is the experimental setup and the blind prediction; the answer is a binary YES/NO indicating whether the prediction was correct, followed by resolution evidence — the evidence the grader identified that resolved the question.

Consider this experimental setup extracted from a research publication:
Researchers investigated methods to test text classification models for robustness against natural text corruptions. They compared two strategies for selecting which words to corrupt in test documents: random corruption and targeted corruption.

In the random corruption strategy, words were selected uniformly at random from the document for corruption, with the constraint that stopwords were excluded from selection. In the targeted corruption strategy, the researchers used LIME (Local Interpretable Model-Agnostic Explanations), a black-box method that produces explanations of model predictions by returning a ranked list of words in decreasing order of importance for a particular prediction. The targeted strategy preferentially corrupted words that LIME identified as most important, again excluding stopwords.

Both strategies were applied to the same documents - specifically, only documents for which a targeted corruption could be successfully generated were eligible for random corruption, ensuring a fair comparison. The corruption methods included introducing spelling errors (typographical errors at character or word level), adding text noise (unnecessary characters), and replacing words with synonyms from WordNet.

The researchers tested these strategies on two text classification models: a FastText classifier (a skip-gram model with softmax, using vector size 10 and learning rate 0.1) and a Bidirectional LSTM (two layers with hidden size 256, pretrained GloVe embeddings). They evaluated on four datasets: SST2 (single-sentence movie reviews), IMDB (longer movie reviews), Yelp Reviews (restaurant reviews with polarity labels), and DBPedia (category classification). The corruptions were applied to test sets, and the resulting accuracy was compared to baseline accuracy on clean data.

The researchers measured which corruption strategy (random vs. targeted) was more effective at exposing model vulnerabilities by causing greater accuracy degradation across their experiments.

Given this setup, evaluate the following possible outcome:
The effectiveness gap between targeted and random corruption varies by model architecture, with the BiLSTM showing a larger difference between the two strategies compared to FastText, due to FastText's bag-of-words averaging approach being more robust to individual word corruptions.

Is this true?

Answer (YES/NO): NO